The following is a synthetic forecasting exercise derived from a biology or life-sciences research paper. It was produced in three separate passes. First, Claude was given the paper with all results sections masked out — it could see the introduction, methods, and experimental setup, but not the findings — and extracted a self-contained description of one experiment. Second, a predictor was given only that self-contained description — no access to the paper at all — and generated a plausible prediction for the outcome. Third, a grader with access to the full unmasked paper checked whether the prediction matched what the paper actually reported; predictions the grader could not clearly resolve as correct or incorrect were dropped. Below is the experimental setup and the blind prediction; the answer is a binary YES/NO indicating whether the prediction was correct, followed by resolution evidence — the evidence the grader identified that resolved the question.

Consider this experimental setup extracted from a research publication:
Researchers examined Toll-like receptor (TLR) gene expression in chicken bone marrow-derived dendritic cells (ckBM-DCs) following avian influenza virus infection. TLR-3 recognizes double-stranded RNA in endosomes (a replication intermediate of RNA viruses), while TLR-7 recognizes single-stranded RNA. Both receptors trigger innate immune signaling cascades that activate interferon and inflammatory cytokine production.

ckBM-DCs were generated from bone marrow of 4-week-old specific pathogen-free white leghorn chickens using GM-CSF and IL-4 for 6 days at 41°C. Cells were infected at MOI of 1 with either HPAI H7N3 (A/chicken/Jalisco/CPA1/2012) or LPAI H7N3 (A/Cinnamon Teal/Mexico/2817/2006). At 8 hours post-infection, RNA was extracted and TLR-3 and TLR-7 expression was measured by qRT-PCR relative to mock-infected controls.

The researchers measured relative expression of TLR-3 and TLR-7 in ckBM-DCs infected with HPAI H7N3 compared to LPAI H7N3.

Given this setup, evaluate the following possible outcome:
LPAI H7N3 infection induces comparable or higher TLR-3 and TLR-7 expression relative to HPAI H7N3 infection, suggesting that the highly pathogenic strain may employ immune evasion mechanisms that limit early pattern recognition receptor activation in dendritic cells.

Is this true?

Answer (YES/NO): NO